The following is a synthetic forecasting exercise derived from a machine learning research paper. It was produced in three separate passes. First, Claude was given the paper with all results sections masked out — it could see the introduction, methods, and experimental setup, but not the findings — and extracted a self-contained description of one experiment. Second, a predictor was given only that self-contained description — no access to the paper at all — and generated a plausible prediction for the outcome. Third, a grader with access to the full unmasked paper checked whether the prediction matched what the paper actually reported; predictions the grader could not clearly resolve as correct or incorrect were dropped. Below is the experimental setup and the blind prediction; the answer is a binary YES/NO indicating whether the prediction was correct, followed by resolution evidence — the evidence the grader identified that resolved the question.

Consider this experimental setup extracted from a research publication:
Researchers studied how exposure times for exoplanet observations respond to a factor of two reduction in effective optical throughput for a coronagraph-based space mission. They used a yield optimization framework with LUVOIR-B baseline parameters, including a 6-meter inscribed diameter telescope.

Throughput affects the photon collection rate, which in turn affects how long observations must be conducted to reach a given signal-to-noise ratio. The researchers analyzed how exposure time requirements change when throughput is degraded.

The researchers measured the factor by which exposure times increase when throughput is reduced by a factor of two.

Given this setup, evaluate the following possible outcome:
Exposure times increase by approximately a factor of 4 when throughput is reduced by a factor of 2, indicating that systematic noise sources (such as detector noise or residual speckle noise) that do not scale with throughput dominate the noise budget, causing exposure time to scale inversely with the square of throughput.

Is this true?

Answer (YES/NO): NO